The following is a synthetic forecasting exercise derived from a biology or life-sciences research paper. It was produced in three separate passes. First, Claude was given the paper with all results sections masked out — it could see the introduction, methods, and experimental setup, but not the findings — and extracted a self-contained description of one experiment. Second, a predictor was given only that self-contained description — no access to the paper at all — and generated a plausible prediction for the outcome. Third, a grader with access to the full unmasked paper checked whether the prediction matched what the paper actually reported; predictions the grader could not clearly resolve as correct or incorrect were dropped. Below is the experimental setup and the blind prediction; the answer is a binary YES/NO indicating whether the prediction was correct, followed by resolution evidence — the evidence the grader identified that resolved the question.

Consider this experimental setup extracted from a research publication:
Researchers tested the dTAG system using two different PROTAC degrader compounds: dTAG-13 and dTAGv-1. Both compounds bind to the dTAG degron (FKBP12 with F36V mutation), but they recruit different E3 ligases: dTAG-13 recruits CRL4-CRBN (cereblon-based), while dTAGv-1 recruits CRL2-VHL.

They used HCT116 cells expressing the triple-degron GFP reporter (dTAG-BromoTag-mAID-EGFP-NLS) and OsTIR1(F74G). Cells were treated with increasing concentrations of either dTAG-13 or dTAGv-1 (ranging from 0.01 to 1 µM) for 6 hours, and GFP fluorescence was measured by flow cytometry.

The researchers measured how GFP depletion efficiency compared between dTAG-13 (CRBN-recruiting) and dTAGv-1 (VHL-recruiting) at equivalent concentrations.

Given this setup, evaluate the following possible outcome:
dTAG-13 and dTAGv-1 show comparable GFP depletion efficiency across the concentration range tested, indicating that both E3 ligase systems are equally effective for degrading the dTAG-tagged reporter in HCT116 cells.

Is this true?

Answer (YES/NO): NO